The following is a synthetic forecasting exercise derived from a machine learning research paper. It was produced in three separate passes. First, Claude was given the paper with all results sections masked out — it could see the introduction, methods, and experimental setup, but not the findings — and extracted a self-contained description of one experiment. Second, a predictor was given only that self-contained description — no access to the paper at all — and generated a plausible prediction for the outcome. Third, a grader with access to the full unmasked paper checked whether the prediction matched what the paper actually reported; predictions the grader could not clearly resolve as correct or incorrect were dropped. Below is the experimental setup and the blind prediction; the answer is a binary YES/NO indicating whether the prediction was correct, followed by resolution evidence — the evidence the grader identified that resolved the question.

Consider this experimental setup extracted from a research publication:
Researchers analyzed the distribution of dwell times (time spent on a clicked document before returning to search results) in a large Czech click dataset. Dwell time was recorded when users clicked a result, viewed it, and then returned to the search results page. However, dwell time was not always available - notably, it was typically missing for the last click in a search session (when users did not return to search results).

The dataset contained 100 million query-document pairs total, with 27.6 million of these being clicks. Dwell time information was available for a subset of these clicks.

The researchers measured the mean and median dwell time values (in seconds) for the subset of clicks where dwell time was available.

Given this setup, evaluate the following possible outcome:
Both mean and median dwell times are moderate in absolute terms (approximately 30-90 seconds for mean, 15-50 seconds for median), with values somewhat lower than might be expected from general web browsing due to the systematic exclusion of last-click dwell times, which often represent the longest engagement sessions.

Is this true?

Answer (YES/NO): NO